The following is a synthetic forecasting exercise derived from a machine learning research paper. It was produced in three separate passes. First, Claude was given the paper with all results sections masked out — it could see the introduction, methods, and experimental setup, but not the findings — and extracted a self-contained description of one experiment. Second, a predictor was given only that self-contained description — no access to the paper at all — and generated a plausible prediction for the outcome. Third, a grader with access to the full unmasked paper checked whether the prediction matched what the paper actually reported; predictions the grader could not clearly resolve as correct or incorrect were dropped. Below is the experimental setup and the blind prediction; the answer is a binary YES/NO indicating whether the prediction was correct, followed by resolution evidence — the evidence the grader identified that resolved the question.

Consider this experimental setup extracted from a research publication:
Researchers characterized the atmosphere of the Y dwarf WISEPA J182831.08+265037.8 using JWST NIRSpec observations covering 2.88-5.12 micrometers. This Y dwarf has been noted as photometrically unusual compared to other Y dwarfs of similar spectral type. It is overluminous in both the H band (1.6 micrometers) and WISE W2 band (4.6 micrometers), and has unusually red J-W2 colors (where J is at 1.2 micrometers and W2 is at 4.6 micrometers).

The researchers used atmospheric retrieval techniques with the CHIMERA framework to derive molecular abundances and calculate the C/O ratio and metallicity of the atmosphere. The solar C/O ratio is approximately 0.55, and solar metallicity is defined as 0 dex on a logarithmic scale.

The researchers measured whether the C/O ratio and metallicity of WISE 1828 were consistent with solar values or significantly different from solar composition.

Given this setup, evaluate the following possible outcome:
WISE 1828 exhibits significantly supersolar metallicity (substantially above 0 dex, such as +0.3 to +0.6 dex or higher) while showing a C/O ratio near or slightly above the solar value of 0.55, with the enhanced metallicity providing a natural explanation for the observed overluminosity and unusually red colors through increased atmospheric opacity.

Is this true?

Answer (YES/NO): NO